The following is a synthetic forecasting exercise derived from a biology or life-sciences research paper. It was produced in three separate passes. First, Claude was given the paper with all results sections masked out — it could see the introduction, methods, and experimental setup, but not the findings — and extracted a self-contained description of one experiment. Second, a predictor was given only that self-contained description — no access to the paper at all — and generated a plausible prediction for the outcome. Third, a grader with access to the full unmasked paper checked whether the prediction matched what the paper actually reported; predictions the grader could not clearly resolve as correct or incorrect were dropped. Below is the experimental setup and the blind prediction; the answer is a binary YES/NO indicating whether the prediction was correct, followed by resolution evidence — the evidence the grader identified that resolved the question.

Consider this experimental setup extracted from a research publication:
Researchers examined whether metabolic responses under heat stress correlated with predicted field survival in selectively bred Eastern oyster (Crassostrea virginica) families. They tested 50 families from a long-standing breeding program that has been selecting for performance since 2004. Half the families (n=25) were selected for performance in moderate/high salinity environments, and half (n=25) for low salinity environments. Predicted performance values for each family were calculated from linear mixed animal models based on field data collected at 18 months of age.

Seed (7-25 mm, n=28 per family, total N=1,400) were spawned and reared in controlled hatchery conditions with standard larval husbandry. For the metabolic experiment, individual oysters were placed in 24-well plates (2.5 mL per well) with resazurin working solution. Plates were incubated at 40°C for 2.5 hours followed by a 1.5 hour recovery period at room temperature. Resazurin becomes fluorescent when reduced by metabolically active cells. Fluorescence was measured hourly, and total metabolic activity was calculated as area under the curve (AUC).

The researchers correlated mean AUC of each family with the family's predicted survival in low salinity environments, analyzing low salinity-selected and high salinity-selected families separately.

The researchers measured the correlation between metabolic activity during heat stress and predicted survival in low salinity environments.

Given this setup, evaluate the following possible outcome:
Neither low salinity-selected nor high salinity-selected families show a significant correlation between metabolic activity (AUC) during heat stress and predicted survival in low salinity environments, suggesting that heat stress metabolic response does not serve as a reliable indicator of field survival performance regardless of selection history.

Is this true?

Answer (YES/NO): NO